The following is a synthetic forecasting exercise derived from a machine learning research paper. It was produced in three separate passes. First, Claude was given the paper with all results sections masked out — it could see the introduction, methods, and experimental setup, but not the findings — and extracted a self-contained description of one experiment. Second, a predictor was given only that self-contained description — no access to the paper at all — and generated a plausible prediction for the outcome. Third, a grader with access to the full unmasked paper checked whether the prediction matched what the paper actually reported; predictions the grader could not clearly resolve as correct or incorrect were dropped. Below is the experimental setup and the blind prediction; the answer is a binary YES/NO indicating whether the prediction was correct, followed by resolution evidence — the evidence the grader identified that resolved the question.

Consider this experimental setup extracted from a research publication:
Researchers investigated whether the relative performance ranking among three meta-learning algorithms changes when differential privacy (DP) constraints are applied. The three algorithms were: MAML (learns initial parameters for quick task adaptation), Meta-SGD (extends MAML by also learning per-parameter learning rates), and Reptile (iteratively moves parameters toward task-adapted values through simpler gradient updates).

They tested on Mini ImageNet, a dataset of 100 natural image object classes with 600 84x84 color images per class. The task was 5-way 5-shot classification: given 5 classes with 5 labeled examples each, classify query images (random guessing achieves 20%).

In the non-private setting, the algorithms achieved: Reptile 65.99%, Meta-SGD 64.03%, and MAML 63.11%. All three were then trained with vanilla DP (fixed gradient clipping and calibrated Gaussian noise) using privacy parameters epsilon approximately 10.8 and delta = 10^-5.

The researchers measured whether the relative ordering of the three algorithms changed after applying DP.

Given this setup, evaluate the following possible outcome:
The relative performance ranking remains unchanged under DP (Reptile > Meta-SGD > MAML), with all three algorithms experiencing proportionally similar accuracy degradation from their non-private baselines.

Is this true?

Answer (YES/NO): YES